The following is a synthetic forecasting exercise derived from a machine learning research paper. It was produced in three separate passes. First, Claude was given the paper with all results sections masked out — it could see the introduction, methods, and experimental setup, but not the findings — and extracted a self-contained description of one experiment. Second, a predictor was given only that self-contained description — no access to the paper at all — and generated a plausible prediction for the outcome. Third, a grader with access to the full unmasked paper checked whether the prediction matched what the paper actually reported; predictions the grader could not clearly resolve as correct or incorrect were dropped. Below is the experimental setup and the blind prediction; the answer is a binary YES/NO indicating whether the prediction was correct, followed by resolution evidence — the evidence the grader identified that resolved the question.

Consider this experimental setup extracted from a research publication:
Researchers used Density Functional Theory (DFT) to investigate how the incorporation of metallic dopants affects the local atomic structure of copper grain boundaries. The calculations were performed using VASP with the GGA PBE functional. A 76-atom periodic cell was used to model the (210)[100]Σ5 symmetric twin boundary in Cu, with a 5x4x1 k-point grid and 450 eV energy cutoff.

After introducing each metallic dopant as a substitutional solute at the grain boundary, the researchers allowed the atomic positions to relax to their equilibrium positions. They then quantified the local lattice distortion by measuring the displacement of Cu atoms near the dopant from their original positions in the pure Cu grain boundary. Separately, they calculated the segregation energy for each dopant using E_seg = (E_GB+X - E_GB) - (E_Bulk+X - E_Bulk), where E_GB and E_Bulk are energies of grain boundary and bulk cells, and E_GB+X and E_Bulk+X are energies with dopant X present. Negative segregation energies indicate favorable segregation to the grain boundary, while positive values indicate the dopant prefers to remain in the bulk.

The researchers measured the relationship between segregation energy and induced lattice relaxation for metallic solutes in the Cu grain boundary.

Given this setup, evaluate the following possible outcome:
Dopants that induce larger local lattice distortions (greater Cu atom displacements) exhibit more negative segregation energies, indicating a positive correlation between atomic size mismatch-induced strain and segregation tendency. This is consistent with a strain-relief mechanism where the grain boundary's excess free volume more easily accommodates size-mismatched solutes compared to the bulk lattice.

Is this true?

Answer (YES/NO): NO